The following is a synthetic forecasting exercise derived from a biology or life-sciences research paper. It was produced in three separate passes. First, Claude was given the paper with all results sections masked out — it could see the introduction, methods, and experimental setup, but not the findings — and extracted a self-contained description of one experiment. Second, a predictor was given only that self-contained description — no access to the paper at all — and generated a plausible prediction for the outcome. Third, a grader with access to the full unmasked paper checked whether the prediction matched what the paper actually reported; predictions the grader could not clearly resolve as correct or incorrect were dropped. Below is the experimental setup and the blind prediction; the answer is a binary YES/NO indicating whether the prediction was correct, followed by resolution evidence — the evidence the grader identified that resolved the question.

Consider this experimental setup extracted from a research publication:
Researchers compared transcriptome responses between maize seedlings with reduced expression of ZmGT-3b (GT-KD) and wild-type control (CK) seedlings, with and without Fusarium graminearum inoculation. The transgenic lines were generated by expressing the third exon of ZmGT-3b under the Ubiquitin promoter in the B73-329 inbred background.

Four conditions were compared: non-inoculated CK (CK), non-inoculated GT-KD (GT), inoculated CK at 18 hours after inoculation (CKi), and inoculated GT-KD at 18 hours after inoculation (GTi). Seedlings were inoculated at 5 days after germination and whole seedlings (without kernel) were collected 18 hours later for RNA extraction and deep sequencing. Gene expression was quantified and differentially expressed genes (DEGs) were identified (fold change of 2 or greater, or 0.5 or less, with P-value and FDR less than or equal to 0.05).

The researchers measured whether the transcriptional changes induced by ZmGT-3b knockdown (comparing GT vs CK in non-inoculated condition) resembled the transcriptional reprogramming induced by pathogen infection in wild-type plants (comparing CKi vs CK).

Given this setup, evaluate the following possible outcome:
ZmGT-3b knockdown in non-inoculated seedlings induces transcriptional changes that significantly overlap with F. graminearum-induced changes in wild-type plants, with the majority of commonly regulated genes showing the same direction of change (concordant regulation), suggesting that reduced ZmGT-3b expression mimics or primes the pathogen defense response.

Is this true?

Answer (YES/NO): YES